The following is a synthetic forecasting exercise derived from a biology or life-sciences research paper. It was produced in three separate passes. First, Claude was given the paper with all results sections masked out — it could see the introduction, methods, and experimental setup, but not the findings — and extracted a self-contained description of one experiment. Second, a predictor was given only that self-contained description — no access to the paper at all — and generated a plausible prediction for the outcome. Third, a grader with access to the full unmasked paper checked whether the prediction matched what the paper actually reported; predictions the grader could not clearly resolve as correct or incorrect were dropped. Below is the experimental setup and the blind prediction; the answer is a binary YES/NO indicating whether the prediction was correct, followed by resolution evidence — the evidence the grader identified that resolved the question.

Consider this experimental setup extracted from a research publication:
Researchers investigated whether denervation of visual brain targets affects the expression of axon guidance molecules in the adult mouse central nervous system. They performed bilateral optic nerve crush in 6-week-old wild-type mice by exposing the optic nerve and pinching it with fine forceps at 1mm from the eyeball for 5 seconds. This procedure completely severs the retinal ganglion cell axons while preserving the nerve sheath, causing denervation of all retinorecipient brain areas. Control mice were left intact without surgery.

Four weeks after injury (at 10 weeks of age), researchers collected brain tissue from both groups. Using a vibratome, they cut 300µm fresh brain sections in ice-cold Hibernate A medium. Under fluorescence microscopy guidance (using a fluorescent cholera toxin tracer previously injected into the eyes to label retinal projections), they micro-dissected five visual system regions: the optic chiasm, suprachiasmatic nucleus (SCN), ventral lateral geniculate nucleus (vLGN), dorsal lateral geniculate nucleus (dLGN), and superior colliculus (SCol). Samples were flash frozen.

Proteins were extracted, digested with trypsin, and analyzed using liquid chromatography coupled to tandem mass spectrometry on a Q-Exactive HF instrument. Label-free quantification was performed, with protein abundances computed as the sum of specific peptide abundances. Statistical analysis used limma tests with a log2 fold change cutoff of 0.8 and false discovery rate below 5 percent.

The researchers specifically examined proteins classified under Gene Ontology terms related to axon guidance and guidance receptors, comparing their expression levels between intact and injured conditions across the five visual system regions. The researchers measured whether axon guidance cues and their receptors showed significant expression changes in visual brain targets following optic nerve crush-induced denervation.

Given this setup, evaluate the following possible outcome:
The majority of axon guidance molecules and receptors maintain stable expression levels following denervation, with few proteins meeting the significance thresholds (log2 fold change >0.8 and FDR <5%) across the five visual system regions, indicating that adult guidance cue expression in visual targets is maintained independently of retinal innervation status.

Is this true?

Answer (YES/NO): YES